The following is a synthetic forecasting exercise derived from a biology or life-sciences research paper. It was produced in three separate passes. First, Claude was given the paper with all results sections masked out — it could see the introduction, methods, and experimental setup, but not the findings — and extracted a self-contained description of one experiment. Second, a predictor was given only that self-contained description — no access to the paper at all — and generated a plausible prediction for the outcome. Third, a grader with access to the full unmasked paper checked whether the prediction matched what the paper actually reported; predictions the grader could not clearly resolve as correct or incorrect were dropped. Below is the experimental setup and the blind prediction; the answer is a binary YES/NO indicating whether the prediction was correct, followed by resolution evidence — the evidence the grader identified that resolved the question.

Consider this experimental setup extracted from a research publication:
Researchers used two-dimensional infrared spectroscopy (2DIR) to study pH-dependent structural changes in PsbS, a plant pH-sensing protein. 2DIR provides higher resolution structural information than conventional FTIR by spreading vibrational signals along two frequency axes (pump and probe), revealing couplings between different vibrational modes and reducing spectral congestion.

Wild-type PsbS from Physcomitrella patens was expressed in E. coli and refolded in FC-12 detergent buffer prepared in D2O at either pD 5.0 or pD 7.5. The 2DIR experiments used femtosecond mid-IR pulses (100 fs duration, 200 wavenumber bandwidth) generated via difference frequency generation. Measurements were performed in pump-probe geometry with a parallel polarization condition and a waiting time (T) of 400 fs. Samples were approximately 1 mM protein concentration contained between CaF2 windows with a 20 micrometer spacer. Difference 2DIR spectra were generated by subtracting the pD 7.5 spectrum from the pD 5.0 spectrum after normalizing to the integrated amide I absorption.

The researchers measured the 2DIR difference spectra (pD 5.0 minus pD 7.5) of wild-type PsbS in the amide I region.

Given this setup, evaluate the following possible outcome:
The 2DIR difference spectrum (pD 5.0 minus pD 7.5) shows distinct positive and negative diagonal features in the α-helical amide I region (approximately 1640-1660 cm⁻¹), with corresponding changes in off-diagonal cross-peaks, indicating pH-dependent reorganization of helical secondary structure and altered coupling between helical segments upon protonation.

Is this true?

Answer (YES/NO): NO